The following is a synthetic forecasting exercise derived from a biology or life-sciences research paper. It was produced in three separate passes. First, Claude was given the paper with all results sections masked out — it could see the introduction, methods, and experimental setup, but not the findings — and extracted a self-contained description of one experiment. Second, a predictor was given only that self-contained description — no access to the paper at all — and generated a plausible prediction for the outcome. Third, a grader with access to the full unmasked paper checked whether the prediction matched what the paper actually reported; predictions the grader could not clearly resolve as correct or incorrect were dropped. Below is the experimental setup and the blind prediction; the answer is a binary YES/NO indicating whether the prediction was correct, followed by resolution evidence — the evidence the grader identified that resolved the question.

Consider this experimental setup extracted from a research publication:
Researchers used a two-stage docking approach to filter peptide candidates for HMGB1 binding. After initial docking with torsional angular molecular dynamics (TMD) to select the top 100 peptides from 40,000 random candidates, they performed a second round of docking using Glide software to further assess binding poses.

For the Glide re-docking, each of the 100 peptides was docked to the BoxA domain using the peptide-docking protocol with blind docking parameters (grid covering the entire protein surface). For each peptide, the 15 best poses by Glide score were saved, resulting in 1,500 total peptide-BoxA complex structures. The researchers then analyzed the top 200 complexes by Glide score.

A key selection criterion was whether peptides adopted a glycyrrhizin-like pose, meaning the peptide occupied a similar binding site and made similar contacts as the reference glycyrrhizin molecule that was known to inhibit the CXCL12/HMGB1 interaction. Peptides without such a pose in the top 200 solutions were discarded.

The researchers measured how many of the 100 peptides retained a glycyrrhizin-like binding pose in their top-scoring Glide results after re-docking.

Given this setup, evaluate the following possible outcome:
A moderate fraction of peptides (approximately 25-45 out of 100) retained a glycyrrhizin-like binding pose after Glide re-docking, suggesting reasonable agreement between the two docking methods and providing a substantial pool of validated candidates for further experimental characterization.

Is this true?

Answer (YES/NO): NO